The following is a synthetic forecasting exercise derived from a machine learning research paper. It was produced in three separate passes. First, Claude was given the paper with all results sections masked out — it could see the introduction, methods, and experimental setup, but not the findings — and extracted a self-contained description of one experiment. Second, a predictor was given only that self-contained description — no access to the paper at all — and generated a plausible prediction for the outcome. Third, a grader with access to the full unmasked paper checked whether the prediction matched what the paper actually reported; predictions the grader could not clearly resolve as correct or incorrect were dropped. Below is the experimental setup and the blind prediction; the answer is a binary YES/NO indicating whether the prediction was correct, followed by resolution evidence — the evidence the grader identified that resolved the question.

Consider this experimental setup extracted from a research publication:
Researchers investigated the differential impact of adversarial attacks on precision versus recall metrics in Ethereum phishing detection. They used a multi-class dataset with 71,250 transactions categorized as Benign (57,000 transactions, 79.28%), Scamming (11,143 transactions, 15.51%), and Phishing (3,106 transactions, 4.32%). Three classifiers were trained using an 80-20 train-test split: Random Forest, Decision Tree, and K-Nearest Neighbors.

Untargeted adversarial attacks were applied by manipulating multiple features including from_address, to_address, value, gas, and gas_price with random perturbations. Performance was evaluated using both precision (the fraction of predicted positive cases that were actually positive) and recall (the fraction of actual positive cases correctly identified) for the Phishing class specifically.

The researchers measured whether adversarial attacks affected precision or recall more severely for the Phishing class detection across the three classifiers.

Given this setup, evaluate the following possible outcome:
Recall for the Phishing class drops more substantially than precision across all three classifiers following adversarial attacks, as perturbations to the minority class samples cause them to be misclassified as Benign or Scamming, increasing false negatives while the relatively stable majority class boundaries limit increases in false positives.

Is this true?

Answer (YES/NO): YES